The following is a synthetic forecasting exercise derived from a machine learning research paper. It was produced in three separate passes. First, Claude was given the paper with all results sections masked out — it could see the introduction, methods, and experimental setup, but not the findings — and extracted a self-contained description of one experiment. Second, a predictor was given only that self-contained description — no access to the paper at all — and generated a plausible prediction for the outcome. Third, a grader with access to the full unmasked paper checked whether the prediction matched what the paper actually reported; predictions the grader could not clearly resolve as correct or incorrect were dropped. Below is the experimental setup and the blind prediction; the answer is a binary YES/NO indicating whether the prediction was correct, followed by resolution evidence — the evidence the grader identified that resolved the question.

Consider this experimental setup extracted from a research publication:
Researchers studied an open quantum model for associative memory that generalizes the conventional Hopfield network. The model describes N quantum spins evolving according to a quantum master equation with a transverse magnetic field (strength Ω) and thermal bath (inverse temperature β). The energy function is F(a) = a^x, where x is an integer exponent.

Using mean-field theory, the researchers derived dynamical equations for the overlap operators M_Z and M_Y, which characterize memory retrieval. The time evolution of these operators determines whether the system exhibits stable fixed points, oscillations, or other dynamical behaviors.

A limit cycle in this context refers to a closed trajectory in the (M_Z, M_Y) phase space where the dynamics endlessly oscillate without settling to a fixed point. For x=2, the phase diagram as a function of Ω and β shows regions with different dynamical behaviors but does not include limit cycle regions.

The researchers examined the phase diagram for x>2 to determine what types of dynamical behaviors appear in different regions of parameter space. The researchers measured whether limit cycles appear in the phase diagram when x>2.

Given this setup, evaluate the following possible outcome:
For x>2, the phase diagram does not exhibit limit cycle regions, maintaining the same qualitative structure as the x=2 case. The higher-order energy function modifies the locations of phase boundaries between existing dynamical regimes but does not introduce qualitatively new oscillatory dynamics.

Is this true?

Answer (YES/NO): NO